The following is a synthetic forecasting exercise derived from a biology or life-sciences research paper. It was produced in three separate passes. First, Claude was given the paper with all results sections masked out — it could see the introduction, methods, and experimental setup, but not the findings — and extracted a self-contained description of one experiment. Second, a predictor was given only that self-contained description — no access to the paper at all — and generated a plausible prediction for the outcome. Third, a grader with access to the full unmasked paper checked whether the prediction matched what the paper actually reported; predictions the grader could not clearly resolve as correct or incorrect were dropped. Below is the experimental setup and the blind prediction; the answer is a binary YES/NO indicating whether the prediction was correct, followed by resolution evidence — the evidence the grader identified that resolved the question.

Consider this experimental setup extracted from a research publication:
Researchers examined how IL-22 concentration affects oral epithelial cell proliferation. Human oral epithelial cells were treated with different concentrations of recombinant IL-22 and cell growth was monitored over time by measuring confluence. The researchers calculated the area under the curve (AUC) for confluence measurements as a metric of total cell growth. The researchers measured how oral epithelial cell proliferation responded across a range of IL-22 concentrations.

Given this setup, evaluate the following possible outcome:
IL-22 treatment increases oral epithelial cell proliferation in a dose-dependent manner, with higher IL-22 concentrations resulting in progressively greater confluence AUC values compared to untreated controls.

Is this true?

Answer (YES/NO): NO